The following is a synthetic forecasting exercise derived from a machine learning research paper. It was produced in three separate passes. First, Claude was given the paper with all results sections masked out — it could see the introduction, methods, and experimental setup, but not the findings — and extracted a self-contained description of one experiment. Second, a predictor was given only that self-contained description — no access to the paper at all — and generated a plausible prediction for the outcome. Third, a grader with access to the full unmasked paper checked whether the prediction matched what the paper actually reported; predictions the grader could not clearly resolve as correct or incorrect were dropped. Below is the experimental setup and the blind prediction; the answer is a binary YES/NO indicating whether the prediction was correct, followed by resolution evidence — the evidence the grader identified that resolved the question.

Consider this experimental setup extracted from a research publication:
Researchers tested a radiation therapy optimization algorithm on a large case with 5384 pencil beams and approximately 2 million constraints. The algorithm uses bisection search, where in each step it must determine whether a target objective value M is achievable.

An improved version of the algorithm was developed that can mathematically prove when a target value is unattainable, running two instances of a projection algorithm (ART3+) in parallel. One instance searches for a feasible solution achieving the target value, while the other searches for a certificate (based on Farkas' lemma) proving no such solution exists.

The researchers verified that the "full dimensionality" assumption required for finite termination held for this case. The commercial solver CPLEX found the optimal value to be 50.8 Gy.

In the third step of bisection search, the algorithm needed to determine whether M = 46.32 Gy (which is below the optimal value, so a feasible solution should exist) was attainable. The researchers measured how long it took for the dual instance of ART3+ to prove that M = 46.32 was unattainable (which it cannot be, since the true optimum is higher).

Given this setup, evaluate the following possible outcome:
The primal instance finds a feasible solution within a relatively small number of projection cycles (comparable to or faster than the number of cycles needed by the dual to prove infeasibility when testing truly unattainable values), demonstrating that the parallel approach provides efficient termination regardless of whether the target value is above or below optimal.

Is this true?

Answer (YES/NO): NO